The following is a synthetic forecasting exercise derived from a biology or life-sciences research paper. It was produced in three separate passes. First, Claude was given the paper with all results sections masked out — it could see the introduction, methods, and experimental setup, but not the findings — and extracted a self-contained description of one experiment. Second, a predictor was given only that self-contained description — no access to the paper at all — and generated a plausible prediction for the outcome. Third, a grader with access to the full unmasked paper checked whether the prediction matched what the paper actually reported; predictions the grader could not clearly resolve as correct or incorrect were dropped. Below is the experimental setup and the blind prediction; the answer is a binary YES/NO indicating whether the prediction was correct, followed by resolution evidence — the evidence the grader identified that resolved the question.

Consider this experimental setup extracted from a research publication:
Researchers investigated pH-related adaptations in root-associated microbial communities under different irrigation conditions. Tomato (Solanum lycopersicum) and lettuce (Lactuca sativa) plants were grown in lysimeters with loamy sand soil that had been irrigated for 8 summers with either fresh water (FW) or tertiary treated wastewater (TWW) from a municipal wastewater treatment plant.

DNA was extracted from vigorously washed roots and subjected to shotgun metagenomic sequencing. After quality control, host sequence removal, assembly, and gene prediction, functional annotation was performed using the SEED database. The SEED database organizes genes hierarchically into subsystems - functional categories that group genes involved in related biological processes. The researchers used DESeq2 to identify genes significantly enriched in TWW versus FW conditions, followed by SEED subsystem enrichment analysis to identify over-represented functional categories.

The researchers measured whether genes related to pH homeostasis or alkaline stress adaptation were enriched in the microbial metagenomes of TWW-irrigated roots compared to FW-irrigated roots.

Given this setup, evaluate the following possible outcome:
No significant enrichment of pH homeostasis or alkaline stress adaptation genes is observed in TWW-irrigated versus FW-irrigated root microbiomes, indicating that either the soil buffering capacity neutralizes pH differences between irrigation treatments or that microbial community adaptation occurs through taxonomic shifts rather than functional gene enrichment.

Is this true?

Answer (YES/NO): NO